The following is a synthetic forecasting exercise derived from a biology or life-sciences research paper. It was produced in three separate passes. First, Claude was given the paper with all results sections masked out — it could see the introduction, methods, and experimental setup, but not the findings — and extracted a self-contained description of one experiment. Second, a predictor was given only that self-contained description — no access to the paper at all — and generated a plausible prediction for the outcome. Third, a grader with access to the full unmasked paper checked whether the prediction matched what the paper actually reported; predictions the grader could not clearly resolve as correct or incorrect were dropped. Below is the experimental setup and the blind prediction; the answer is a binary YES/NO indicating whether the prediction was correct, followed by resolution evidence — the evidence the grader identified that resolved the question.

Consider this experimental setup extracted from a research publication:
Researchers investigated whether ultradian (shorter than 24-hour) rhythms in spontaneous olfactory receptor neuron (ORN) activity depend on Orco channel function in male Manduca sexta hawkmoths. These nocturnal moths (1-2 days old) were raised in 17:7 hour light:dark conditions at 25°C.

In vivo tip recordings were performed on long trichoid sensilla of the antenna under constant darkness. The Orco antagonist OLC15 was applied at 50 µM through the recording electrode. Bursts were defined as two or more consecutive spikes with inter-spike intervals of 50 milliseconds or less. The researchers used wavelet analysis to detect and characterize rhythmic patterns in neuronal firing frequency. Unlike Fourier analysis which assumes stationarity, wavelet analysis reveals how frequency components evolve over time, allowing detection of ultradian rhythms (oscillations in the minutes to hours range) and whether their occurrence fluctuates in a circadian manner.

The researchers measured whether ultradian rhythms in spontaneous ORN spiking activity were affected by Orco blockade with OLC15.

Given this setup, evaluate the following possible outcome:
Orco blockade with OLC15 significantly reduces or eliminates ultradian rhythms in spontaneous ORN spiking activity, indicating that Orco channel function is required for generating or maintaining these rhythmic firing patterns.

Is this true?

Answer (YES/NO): NO